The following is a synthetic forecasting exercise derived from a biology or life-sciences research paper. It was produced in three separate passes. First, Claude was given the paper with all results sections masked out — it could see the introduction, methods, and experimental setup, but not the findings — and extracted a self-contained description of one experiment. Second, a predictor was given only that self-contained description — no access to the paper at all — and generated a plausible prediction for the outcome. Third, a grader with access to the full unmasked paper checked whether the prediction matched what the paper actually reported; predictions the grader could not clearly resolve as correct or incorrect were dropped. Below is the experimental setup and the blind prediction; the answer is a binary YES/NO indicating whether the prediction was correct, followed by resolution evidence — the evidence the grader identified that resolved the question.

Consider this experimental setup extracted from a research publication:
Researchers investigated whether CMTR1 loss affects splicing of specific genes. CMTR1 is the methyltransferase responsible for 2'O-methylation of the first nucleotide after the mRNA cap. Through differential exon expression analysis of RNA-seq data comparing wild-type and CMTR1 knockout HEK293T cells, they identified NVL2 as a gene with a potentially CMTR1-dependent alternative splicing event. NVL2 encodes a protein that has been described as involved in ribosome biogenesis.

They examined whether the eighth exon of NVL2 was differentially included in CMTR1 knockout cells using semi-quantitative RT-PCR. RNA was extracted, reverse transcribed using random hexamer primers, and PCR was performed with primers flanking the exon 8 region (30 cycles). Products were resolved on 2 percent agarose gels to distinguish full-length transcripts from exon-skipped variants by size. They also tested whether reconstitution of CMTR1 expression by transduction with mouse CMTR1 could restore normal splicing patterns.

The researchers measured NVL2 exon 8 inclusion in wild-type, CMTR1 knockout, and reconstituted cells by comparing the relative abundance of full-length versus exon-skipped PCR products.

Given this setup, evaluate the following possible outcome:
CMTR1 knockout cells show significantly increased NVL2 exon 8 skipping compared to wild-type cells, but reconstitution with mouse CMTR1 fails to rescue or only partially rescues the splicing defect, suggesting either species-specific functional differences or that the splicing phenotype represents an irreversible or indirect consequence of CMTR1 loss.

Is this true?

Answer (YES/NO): NO